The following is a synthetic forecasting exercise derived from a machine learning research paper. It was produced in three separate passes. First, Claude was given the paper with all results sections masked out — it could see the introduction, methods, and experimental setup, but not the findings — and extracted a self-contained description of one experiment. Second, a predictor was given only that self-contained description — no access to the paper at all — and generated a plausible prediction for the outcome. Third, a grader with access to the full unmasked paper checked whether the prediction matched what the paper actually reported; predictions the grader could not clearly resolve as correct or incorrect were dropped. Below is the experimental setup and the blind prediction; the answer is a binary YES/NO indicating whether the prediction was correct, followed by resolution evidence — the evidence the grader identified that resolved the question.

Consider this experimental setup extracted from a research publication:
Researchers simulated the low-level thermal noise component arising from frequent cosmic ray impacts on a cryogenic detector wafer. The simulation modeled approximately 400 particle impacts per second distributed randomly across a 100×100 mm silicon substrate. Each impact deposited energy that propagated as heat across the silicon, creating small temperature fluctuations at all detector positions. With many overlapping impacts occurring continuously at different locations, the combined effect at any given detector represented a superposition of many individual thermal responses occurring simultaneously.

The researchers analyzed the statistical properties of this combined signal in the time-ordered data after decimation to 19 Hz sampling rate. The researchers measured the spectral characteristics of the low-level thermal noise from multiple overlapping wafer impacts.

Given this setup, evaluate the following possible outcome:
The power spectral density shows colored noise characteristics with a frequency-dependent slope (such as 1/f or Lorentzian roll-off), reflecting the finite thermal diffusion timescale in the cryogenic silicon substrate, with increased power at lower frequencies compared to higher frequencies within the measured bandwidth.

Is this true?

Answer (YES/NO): NO